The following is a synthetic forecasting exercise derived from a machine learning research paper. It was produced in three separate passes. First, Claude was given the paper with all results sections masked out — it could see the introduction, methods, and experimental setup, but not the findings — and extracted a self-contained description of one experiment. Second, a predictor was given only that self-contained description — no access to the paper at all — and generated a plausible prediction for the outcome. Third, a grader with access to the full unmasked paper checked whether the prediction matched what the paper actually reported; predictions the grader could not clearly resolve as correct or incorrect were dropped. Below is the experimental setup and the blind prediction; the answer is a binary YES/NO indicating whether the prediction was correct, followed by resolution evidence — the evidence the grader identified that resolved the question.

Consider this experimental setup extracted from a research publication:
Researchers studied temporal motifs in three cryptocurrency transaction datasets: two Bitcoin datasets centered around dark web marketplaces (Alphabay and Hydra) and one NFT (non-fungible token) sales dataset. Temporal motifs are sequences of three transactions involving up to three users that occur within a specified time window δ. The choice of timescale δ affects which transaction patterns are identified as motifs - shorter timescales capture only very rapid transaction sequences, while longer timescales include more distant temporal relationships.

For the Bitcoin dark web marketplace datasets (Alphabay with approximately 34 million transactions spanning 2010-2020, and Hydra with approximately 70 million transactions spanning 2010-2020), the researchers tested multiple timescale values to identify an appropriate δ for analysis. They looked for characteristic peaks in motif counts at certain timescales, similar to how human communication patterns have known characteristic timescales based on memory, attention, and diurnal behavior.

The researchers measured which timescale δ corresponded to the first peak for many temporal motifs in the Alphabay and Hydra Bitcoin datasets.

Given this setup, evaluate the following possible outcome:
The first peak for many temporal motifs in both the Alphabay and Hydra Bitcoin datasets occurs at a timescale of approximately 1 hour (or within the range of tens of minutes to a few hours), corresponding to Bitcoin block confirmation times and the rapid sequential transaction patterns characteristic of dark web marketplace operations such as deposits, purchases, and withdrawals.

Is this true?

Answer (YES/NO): YES